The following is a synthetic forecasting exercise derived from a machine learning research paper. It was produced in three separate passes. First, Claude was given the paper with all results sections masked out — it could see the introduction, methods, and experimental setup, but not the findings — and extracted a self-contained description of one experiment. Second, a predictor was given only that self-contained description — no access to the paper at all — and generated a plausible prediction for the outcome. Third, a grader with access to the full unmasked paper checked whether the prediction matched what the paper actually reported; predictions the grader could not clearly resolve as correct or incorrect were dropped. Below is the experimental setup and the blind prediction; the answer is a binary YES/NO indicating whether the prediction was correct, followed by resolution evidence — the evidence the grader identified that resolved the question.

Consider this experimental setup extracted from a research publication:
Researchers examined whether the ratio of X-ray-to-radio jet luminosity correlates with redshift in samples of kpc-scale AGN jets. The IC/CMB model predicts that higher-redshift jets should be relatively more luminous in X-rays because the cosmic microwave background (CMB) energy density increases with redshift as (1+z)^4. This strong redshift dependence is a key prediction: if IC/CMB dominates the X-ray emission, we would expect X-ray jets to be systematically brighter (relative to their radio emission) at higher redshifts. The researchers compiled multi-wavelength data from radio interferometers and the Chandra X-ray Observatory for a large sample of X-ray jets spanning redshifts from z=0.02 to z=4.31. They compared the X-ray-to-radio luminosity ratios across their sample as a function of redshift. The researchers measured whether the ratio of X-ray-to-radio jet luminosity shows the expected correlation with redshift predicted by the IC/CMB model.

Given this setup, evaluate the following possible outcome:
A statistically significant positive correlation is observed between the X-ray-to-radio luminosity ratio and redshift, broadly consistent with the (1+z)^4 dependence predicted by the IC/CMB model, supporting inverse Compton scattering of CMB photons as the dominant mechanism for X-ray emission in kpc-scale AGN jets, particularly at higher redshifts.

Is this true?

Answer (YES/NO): NO